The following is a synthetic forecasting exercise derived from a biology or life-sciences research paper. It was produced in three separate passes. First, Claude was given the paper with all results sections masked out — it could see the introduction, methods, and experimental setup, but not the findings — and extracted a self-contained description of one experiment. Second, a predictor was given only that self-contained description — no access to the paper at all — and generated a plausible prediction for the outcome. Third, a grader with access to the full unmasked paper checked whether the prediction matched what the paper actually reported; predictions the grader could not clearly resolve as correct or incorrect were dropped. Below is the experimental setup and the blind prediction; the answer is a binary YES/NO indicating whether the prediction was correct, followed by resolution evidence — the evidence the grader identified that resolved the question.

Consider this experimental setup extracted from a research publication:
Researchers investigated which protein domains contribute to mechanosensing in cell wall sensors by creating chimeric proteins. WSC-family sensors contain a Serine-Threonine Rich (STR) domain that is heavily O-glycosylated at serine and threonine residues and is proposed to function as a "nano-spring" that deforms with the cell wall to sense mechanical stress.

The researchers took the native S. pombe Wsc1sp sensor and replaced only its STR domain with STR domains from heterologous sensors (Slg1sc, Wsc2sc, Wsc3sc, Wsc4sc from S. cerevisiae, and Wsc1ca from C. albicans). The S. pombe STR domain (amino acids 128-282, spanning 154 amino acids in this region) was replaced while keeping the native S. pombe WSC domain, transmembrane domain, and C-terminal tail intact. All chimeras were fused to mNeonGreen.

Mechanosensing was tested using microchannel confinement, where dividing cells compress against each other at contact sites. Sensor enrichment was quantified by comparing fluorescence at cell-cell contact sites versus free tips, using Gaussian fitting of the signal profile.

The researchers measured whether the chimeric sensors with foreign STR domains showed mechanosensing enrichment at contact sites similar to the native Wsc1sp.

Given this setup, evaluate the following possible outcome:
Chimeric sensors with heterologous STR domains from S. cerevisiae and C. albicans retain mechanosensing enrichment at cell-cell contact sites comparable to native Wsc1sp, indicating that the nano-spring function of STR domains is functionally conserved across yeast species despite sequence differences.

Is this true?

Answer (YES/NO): NO